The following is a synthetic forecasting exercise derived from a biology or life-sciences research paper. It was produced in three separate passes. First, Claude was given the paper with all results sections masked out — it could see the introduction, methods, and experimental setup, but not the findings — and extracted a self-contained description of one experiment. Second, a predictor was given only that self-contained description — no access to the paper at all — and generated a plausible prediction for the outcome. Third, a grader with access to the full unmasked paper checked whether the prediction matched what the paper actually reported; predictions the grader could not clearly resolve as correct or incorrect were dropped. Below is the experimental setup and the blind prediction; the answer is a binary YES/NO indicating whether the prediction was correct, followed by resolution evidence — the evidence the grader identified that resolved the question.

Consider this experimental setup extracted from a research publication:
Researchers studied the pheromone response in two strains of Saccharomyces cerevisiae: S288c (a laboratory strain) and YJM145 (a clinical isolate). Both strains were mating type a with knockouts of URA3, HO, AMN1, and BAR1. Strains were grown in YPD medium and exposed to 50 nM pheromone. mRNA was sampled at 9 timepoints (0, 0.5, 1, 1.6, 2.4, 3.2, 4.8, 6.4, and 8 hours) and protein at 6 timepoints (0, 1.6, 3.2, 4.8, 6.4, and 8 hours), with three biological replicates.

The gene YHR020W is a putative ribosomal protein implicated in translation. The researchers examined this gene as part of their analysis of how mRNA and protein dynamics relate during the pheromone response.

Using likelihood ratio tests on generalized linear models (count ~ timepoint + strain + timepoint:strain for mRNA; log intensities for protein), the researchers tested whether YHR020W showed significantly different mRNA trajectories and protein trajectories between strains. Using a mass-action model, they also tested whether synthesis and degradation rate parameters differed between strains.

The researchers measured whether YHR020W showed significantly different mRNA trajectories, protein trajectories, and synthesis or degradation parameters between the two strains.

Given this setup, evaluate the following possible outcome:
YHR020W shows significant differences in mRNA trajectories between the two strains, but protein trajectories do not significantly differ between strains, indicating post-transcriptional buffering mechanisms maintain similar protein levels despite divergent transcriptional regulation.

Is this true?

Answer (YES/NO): NO